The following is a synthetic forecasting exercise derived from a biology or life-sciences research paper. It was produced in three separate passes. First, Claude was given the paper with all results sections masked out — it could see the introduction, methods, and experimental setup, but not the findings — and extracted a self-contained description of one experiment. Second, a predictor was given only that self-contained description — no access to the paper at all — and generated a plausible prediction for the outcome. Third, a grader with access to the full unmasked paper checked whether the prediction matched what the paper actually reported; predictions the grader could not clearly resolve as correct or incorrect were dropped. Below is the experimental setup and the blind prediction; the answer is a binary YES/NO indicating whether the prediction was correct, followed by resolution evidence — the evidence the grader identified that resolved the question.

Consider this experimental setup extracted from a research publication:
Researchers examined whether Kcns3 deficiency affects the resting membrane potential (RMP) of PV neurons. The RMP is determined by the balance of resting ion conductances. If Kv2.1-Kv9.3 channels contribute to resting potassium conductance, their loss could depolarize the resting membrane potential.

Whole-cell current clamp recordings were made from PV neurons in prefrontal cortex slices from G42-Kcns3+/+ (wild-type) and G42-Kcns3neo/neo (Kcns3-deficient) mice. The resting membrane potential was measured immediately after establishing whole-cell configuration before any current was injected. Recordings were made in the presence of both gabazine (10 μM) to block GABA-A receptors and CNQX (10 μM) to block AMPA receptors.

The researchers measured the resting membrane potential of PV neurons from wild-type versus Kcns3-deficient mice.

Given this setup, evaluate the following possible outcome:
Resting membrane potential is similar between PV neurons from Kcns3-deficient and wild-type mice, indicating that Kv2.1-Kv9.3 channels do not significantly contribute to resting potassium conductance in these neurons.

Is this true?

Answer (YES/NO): YES